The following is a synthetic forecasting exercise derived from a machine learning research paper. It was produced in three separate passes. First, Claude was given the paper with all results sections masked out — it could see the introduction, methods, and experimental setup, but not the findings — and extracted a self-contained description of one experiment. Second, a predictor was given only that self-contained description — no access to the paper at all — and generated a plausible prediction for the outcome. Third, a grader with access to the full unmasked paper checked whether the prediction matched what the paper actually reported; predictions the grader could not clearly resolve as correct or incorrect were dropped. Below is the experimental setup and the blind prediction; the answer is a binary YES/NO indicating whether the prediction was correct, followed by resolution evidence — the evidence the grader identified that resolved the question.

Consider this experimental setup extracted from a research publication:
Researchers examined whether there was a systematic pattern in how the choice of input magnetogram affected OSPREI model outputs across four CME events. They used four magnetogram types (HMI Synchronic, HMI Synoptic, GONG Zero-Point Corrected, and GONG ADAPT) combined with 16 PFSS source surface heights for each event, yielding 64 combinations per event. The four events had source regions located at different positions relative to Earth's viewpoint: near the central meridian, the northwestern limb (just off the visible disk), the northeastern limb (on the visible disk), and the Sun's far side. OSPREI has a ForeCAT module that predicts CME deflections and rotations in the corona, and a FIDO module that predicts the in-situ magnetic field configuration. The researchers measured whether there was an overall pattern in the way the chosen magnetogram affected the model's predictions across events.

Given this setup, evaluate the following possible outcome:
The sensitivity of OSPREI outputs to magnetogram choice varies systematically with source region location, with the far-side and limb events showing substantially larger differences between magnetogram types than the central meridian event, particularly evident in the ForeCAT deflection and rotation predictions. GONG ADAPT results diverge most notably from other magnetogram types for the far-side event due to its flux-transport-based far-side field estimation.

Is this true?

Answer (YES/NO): NO